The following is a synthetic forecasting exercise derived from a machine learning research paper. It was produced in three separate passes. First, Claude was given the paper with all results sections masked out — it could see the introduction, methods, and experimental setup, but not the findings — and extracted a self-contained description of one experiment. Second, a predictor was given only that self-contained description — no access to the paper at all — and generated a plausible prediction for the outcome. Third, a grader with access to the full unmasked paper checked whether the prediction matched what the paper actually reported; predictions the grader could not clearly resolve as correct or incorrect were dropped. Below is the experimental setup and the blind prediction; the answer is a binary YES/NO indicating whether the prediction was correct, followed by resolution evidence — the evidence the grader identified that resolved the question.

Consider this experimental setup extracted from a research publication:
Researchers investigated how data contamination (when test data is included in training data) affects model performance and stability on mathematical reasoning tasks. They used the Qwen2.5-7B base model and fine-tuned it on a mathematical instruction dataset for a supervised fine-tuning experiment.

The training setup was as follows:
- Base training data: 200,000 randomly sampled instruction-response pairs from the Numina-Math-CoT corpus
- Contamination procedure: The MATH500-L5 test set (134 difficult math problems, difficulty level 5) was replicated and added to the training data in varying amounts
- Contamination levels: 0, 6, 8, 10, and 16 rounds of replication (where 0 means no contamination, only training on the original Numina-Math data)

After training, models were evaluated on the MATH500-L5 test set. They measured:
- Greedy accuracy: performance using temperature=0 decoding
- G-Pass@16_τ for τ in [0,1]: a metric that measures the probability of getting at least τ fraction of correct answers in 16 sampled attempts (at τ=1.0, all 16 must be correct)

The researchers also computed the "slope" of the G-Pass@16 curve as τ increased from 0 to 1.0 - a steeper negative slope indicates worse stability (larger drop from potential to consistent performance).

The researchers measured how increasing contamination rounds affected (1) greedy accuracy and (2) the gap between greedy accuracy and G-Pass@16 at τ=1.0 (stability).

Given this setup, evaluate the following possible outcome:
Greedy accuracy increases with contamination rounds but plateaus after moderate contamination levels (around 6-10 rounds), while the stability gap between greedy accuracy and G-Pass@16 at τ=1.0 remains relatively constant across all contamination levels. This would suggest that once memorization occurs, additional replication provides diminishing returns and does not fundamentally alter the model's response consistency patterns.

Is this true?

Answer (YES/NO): NO